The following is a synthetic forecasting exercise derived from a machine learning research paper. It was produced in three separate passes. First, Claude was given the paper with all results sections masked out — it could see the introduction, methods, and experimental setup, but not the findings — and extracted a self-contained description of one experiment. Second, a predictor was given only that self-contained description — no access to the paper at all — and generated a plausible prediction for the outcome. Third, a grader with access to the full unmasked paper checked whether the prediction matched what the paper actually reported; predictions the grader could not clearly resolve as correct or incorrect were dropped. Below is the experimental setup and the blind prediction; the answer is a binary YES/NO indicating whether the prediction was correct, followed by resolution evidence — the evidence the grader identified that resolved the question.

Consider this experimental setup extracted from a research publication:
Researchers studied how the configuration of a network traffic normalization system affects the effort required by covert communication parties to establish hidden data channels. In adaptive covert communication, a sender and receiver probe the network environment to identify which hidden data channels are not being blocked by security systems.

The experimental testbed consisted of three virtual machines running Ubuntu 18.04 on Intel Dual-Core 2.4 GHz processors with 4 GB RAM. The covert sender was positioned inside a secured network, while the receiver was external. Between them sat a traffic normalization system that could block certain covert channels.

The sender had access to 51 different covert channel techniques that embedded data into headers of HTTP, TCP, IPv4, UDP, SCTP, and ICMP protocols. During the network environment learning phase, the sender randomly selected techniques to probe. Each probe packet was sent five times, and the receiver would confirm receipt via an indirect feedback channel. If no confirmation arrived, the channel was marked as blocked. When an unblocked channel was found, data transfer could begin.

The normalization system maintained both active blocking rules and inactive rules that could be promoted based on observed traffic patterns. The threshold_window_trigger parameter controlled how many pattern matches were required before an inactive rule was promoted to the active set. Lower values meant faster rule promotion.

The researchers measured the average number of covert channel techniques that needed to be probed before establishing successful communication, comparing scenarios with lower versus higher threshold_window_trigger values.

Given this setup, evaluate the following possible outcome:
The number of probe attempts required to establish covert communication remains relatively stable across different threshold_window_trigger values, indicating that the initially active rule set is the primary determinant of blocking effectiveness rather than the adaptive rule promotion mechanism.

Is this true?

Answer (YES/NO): NO